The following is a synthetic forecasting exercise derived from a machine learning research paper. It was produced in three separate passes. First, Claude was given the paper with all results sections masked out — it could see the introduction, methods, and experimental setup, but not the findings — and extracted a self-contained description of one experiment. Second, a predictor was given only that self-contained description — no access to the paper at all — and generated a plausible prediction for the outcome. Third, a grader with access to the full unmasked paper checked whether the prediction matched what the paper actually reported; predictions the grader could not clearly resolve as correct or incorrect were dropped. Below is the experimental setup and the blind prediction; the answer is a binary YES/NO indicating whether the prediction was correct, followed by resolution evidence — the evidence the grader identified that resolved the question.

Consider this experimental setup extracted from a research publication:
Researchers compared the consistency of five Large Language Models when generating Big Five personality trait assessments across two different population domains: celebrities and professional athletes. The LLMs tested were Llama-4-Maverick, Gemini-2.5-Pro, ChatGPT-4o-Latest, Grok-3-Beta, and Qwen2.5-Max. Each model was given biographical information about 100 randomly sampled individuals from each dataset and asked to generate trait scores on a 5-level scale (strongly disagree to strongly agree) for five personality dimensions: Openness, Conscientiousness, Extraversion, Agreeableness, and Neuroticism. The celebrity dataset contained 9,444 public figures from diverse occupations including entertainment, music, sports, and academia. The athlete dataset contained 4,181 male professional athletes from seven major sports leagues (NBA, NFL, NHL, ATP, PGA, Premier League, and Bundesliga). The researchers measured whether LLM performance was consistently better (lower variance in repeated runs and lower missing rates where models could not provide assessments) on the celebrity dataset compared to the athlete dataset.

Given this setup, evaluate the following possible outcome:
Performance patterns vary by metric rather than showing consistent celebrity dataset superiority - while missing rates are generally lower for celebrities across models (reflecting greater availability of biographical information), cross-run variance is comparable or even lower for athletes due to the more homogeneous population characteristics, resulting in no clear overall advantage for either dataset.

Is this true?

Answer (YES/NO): NO